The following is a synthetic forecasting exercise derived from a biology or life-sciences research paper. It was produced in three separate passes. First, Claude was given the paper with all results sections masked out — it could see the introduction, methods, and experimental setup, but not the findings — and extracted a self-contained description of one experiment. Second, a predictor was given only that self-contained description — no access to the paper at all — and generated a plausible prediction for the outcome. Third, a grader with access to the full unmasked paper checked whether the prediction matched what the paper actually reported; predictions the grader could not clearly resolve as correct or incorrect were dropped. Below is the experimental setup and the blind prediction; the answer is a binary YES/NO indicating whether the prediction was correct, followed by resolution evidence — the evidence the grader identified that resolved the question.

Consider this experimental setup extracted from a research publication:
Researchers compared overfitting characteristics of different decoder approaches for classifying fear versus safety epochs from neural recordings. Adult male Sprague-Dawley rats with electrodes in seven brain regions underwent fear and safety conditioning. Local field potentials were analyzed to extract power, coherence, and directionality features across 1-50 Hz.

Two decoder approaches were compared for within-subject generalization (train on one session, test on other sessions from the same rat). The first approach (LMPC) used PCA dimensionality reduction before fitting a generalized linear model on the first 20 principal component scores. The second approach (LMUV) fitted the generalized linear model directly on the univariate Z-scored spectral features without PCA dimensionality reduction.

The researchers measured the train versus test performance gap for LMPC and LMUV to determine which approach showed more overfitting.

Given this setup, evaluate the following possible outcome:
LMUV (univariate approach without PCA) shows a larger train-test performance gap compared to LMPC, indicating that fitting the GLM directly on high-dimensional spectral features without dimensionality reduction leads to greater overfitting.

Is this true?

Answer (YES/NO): YES